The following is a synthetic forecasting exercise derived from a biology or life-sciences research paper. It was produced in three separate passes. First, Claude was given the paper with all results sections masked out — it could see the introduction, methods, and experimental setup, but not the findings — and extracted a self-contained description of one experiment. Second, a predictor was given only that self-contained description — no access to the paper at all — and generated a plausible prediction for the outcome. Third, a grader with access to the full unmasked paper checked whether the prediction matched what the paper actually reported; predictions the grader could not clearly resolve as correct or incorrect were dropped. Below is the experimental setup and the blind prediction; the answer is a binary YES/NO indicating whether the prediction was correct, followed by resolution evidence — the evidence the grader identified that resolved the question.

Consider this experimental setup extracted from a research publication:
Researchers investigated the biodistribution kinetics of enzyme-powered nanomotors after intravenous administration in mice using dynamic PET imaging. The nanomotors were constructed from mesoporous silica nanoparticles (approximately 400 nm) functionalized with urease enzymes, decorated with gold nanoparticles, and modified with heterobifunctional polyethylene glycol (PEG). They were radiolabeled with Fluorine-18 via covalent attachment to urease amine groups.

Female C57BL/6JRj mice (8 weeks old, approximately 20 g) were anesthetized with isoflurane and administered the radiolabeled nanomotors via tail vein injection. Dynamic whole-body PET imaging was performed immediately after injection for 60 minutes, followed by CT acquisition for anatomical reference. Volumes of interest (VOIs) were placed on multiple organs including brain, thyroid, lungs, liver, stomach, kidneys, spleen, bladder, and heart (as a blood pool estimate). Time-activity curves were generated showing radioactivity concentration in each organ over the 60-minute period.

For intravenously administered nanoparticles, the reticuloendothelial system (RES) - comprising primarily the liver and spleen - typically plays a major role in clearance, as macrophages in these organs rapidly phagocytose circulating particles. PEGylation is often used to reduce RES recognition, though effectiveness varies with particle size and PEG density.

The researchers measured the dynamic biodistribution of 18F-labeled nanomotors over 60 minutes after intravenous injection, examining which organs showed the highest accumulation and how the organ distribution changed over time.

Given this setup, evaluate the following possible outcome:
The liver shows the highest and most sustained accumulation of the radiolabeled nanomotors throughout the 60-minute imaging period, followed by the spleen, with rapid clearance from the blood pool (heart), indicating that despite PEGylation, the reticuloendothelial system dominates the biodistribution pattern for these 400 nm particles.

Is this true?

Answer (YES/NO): NO